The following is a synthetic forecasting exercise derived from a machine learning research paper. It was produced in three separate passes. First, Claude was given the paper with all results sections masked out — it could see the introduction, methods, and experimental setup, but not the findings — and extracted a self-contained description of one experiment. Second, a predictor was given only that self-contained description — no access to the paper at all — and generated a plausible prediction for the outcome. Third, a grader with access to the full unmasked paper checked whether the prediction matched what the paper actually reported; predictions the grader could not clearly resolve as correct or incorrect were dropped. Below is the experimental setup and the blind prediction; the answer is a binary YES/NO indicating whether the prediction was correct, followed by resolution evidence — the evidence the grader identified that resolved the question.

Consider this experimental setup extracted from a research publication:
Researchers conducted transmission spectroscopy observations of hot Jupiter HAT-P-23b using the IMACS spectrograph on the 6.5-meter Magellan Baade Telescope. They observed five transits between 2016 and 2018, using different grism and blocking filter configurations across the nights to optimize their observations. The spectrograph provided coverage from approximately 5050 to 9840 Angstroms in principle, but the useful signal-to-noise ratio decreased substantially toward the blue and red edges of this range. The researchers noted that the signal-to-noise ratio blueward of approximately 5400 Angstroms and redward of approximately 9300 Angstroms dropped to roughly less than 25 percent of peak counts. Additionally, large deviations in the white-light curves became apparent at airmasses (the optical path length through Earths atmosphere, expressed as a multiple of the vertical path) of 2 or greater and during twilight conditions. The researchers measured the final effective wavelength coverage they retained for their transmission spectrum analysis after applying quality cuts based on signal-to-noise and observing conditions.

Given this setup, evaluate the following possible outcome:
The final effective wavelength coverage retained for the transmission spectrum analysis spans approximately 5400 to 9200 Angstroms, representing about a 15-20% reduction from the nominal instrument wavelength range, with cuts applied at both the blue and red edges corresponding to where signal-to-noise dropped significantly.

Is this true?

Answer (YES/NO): NO